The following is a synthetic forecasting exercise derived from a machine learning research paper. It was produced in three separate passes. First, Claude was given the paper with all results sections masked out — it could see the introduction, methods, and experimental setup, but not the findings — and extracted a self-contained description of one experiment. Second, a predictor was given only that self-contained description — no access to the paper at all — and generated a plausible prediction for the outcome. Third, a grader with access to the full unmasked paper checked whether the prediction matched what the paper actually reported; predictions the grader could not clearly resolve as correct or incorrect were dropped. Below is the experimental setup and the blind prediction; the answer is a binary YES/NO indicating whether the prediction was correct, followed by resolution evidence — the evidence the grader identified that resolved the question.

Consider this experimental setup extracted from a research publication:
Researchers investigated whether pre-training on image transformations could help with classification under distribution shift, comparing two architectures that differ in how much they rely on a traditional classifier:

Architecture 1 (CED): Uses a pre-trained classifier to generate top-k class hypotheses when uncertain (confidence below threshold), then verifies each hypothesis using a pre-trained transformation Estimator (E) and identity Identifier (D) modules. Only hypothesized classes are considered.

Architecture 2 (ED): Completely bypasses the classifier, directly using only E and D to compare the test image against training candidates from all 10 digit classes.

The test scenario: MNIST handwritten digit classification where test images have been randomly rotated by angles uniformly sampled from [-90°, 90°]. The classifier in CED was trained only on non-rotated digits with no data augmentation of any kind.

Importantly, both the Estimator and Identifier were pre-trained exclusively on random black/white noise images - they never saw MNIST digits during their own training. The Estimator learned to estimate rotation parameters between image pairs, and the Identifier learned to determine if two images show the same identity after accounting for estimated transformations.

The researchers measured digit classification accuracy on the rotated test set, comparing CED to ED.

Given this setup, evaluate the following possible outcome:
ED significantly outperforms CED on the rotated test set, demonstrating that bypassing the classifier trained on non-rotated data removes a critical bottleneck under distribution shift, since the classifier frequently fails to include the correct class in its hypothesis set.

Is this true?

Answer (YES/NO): NO